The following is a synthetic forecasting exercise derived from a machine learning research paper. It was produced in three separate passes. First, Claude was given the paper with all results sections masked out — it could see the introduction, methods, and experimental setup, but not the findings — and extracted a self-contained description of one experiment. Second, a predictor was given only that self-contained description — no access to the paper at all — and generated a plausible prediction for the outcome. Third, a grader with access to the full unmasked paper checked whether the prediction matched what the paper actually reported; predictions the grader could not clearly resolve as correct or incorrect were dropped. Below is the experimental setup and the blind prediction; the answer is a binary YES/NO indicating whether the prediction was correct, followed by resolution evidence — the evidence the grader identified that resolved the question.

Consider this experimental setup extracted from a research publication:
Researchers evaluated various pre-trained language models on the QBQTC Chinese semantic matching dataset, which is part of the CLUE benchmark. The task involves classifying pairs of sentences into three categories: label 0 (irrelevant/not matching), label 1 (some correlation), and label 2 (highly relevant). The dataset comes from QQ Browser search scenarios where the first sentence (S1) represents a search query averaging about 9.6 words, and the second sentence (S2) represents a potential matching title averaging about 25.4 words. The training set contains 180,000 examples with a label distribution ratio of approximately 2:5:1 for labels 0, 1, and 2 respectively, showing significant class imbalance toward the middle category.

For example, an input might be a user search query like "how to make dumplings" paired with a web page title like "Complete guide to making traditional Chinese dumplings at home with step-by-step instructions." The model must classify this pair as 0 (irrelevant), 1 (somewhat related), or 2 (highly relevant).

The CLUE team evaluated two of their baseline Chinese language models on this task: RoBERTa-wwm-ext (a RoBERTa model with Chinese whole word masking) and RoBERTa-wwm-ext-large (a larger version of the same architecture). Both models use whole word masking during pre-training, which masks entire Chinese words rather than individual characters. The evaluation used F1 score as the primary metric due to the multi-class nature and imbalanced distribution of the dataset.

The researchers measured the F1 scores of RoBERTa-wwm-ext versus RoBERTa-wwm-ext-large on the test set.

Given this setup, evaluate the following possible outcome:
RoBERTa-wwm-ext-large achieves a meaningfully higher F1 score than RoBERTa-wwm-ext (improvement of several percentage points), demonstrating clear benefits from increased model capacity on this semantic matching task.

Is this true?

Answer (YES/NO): NO